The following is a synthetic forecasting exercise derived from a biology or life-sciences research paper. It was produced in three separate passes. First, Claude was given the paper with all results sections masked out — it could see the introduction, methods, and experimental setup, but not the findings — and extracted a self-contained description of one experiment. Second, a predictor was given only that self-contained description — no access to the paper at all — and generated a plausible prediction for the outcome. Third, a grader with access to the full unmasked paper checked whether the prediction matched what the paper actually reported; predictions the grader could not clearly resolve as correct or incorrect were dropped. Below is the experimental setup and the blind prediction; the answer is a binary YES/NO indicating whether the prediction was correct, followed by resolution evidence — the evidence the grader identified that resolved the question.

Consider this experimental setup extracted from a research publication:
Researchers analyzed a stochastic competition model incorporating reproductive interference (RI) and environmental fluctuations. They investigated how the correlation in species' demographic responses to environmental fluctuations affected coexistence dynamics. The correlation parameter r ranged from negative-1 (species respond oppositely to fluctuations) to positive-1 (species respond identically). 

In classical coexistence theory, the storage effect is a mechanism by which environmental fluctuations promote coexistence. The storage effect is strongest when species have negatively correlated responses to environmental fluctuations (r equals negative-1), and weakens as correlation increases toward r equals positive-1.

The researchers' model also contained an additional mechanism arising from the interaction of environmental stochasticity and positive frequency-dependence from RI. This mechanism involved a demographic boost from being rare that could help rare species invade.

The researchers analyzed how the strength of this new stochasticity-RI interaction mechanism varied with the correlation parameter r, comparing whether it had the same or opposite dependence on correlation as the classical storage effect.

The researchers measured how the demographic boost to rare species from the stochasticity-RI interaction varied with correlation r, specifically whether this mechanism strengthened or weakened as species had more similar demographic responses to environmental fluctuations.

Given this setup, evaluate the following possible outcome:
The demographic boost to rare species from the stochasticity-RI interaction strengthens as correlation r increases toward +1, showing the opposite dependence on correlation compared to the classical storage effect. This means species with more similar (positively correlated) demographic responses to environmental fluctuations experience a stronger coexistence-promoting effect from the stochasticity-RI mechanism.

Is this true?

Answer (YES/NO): YES